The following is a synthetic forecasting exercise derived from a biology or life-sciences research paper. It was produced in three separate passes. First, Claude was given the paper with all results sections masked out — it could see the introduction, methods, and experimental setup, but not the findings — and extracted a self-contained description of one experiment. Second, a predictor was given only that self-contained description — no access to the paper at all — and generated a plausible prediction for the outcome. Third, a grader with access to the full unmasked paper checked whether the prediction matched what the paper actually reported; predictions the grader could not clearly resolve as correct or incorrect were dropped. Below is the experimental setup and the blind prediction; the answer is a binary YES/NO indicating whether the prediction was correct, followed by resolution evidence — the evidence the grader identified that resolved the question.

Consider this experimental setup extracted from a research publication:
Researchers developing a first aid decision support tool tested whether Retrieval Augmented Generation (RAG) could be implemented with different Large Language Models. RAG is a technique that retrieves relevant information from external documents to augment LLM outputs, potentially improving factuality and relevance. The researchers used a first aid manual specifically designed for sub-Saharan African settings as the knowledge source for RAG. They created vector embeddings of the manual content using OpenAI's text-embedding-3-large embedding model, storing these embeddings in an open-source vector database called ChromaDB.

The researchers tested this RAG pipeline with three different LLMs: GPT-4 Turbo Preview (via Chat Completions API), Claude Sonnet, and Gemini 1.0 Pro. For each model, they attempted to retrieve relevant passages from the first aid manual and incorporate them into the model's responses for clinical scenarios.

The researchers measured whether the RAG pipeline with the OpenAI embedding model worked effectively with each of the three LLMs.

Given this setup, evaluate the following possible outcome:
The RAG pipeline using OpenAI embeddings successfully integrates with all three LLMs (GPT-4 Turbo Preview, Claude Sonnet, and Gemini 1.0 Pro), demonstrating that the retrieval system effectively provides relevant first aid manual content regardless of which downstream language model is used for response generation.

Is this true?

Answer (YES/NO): NO